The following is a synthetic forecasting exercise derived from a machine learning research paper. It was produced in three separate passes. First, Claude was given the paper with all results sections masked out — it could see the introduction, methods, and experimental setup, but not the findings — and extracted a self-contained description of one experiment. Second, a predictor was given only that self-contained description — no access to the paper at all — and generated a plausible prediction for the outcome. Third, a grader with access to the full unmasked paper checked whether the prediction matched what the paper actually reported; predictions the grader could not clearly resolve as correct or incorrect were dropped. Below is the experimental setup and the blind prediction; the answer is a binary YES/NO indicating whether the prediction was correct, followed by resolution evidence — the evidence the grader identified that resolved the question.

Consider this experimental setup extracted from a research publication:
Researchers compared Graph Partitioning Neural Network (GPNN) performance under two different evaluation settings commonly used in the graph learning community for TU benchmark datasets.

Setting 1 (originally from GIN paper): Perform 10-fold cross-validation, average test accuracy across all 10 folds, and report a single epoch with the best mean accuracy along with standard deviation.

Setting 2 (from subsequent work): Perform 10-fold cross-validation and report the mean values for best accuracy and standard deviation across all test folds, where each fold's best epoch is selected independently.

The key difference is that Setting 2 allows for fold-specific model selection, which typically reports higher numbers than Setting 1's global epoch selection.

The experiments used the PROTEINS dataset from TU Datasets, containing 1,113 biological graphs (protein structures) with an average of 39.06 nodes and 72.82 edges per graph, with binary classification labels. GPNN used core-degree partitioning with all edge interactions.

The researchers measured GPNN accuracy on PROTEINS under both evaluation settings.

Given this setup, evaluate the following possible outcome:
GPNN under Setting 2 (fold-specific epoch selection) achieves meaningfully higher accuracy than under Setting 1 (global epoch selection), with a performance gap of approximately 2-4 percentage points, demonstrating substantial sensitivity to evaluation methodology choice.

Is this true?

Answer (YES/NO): NO